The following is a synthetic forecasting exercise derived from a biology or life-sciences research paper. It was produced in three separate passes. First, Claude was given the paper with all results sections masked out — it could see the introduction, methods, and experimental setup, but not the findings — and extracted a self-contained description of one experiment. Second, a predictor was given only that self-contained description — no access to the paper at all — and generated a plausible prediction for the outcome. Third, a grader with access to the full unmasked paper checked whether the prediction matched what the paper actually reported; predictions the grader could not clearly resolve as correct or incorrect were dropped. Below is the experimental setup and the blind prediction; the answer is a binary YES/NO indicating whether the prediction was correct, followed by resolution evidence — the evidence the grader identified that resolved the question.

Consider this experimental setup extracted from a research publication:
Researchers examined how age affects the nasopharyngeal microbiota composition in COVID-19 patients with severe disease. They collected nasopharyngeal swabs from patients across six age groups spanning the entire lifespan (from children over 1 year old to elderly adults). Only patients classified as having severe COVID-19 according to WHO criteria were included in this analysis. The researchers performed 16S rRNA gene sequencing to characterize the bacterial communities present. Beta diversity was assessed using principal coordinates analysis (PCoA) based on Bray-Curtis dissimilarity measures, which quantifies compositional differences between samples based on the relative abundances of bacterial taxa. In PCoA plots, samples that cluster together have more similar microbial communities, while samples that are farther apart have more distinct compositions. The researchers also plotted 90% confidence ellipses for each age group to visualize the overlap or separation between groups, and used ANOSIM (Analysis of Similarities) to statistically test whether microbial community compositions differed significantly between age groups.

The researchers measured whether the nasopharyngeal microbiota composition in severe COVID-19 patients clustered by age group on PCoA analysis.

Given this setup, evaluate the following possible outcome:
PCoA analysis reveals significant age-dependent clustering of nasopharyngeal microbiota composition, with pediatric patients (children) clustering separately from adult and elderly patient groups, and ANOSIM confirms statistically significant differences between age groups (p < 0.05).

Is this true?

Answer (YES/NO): NO